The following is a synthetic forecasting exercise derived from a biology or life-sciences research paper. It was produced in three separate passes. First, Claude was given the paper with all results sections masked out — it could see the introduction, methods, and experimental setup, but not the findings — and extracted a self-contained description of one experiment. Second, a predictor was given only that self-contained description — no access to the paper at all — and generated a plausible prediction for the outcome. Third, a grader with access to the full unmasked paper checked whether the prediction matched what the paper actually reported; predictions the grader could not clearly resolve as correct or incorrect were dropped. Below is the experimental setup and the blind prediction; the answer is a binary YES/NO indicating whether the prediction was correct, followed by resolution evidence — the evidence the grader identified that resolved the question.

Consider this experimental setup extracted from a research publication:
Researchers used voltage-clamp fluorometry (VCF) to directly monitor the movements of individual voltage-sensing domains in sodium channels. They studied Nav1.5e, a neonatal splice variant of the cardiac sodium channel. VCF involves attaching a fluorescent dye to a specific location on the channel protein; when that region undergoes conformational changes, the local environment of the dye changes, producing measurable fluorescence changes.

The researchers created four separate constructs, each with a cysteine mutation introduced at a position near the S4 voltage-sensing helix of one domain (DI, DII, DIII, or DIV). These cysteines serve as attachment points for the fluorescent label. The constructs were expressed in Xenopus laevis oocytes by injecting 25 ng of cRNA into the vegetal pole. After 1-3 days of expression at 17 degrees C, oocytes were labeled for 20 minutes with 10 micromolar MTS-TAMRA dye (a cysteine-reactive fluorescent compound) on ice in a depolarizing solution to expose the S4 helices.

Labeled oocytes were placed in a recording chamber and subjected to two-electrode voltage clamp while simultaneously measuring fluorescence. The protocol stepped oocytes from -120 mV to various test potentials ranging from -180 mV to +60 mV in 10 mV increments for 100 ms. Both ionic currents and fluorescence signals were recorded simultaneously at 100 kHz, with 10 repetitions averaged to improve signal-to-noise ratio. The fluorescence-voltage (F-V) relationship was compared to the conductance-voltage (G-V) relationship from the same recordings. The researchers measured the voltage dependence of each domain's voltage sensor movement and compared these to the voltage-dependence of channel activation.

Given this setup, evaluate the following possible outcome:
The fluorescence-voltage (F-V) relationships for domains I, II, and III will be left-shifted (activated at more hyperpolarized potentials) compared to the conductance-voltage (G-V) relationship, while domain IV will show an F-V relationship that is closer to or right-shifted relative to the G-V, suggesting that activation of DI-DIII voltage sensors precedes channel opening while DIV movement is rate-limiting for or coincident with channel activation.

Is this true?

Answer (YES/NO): NO